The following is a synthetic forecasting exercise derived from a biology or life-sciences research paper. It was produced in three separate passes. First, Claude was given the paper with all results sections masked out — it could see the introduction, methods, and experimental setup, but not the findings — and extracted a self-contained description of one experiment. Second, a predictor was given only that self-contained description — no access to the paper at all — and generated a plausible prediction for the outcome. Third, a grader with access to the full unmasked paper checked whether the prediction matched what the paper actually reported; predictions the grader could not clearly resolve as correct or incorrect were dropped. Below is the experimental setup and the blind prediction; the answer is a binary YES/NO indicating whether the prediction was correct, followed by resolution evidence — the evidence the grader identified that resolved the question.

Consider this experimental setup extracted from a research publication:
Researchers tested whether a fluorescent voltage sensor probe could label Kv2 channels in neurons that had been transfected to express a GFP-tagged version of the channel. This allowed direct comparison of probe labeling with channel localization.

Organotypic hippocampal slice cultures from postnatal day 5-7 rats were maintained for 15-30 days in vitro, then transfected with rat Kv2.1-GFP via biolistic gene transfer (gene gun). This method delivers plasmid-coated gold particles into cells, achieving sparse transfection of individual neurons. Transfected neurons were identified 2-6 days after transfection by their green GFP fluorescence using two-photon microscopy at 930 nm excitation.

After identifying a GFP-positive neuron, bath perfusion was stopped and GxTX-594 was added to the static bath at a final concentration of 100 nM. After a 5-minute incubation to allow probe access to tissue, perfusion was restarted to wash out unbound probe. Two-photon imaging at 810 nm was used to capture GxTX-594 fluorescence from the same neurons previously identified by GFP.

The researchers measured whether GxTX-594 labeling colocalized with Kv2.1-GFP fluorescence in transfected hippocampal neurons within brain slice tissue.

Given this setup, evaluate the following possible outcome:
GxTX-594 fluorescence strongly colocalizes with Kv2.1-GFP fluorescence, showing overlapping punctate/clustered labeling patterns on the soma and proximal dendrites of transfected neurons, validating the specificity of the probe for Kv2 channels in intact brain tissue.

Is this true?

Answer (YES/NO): YES